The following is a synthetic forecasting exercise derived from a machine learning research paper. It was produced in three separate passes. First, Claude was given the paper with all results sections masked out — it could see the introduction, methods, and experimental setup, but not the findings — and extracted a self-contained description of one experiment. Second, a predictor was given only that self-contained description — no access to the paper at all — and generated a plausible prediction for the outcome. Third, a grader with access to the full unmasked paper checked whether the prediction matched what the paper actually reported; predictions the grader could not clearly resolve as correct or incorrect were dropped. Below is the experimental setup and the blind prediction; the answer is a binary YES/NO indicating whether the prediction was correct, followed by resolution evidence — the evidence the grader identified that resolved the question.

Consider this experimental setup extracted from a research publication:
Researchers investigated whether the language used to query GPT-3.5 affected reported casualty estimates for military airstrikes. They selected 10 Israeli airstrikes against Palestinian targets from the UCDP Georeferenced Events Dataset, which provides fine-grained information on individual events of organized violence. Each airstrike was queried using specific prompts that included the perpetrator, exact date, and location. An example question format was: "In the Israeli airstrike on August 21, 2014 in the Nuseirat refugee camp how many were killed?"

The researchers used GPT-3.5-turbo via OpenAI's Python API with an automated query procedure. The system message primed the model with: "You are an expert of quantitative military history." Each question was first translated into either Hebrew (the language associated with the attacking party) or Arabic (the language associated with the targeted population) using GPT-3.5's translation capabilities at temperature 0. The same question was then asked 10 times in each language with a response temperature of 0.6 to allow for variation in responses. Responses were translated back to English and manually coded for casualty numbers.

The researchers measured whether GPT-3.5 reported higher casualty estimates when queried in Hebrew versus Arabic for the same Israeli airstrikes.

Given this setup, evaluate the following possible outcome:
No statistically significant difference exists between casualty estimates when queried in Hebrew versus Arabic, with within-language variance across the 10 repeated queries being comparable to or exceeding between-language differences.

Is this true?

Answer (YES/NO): NO